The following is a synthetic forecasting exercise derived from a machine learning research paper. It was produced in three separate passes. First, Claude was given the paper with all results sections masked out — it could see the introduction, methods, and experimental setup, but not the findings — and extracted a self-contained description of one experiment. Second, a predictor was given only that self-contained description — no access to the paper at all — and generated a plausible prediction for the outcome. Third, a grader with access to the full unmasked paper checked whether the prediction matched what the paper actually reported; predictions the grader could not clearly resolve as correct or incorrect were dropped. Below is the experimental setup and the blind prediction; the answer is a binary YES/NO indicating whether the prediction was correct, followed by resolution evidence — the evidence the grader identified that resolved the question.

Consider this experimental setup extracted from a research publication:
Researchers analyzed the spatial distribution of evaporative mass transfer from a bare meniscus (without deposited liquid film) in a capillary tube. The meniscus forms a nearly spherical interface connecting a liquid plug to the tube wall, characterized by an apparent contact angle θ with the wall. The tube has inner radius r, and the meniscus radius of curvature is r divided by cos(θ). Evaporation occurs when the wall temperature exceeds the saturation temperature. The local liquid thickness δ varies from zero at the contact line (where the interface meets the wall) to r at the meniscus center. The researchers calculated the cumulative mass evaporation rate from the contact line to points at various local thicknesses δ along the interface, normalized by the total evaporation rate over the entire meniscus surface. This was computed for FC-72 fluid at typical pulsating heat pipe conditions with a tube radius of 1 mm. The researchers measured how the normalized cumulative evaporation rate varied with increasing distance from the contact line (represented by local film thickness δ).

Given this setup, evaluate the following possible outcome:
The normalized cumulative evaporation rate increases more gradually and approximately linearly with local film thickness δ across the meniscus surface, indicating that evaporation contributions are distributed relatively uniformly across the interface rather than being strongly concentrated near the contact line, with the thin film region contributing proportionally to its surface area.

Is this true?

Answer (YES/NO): NO